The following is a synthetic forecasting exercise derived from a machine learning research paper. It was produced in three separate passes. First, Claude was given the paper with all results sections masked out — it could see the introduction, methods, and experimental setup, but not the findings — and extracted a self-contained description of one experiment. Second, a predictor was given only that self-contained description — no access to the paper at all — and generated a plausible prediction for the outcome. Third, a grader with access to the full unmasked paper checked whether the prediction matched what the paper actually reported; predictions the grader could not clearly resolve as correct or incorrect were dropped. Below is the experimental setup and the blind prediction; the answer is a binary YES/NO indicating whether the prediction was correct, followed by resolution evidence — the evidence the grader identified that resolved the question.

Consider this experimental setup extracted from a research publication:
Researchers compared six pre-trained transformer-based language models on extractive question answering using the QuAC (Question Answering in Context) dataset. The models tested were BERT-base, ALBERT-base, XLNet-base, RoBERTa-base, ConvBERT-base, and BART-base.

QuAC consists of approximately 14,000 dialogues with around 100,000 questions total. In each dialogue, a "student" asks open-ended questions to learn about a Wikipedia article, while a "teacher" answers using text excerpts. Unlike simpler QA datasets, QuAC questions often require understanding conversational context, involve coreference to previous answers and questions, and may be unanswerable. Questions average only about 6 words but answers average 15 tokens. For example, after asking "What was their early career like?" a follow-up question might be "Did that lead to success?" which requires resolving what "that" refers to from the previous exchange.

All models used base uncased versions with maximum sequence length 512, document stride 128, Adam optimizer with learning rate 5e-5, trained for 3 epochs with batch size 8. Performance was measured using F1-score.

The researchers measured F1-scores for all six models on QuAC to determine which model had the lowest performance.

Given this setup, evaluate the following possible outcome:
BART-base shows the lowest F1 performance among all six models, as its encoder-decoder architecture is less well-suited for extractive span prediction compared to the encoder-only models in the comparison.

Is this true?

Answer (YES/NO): NO